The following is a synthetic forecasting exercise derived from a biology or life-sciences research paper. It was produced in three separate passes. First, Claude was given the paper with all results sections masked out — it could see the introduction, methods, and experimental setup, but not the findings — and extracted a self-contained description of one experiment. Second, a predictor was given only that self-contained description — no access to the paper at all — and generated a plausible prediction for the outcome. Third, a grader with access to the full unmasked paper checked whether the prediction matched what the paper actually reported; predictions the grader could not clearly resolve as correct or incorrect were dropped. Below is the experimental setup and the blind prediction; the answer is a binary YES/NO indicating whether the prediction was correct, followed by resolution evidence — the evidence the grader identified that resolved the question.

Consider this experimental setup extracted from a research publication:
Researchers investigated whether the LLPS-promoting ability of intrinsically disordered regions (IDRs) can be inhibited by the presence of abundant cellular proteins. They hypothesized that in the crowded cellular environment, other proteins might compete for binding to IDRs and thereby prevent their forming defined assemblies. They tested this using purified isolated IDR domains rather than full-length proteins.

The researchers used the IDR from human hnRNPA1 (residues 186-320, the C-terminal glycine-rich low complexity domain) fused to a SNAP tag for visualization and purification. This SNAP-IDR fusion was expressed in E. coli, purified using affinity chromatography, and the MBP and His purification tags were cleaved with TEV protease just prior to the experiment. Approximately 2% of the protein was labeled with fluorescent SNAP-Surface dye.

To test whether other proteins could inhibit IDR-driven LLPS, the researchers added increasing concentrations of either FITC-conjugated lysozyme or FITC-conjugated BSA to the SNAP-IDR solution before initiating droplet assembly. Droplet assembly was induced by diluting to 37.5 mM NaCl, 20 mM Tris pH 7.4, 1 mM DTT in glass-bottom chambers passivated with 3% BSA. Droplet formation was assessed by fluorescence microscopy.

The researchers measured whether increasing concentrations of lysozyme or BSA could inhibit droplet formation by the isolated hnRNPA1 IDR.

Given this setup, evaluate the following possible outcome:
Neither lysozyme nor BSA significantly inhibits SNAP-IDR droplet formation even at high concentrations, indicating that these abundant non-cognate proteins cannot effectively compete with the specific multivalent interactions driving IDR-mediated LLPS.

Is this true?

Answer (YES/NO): NO